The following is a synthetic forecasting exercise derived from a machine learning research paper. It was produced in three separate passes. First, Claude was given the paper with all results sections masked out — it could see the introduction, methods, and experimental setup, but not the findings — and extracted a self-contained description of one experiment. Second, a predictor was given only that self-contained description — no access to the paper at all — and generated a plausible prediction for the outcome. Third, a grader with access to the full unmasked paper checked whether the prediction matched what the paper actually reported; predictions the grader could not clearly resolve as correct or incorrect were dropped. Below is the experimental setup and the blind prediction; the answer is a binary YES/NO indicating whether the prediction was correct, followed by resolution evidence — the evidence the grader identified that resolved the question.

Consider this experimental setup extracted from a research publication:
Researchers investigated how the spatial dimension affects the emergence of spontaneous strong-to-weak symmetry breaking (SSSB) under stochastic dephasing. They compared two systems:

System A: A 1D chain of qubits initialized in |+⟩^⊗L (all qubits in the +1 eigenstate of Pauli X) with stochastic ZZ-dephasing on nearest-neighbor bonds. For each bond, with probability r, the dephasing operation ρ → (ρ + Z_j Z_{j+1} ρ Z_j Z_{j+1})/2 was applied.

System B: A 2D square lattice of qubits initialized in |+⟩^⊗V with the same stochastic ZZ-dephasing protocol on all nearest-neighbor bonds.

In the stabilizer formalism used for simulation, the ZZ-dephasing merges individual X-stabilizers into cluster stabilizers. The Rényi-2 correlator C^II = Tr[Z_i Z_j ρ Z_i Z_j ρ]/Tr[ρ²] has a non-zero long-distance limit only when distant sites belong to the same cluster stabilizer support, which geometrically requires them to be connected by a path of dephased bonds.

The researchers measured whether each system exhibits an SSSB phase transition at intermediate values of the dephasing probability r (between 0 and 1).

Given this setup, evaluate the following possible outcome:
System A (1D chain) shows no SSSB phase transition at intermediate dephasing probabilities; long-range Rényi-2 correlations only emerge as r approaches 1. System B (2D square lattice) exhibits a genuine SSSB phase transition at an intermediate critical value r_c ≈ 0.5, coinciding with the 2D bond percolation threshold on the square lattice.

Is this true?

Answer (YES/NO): YES